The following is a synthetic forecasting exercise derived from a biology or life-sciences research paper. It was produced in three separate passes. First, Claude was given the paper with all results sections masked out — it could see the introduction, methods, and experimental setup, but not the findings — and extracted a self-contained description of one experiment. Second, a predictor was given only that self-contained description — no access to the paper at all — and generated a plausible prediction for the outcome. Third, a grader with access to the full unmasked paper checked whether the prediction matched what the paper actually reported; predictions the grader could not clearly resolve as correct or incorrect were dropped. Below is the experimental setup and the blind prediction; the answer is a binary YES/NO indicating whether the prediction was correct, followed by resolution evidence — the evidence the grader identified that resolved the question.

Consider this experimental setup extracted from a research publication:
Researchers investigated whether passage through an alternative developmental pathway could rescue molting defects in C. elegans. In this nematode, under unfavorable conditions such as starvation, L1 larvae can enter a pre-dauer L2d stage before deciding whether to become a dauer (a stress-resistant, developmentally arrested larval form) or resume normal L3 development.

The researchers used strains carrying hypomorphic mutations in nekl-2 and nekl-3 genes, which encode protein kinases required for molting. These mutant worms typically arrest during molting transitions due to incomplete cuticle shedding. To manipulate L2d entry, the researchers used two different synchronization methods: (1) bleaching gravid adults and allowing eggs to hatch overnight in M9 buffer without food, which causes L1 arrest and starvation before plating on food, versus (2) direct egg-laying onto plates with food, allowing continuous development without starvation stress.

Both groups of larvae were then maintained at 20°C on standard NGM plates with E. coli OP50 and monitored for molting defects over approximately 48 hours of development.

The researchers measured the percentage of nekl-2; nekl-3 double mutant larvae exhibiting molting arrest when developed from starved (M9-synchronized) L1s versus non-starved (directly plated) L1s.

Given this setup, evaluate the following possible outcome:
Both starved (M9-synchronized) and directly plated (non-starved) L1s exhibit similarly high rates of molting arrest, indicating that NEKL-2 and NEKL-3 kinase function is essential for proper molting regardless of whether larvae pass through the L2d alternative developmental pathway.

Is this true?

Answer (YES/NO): NO